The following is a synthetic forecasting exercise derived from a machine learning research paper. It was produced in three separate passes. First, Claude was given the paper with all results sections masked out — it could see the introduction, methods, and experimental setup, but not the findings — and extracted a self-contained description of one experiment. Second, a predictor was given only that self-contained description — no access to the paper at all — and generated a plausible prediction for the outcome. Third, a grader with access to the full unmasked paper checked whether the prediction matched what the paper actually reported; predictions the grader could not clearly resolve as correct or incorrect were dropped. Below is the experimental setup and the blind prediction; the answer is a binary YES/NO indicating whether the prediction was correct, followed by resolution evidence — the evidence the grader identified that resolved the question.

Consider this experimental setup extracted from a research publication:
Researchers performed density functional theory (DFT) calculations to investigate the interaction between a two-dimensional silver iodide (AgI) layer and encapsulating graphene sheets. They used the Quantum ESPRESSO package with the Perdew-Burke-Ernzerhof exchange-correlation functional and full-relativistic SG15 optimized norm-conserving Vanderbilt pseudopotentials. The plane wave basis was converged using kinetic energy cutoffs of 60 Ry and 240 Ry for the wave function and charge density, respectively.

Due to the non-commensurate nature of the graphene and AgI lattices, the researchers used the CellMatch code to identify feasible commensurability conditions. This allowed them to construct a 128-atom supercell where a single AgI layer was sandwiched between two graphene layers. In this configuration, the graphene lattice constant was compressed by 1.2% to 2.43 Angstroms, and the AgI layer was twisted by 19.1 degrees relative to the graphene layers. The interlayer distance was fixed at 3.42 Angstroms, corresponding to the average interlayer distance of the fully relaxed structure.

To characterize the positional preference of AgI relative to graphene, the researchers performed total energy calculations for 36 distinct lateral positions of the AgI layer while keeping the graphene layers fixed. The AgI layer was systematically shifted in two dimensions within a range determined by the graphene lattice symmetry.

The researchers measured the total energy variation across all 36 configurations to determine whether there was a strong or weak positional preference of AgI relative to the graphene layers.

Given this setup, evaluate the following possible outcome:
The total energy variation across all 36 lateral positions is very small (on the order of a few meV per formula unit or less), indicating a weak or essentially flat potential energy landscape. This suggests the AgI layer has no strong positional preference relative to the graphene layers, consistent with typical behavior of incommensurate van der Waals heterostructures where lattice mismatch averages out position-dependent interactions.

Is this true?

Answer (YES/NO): YES